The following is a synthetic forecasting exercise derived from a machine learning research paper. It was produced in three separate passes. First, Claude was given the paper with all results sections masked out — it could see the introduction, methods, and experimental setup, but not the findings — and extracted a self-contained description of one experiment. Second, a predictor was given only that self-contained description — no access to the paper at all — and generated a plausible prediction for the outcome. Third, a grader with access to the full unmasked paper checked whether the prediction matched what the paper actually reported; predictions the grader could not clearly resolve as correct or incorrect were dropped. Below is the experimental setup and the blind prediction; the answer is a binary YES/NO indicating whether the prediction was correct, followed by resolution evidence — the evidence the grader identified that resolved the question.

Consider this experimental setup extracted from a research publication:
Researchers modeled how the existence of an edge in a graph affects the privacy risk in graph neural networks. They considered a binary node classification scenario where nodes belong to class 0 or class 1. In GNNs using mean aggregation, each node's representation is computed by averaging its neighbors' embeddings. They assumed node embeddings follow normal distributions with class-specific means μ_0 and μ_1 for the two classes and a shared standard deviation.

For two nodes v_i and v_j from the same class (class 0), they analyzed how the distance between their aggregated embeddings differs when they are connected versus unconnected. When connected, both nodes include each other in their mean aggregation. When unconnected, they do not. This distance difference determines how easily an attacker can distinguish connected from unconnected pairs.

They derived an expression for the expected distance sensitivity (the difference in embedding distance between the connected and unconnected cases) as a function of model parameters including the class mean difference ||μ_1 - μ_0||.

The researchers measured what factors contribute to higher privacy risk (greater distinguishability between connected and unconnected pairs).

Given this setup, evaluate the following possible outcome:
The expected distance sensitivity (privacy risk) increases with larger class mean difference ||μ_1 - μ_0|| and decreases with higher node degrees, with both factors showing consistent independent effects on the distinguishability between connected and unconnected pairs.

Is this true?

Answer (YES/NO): NO